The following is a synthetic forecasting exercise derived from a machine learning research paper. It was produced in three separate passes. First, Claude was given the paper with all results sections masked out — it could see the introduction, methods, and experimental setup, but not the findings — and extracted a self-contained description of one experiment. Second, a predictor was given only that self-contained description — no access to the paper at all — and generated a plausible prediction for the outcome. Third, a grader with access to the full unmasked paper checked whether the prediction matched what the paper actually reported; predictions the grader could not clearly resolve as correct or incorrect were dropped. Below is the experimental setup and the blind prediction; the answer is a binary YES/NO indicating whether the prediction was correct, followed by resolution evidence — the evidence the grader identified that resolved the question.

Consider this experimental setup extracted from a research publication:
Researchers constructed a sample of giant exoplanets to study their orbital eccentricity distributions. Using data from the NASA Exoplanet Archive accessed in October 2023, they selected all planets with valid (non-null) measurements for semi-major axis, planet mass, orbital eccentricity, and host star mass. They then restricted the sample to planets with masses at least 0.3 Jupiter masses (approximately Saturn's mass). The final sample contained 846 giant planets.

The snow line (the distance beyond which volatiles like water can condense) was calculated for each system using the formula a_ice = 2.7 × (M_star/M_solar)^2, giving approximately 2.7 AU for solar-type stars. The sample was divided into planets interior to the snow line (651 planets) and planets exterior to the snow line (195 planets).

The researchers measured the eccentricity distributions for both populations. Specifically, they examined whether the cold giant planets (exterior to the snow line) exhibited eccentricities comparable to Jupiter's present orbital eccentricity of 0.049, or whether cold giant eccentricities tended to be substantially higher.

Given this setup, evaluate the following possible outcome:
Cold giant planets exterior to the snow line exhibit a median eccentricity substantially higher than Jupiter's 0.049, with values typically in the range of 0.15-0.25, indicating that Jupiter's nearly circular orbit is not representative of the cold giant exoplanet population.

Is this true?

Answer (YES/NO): YES